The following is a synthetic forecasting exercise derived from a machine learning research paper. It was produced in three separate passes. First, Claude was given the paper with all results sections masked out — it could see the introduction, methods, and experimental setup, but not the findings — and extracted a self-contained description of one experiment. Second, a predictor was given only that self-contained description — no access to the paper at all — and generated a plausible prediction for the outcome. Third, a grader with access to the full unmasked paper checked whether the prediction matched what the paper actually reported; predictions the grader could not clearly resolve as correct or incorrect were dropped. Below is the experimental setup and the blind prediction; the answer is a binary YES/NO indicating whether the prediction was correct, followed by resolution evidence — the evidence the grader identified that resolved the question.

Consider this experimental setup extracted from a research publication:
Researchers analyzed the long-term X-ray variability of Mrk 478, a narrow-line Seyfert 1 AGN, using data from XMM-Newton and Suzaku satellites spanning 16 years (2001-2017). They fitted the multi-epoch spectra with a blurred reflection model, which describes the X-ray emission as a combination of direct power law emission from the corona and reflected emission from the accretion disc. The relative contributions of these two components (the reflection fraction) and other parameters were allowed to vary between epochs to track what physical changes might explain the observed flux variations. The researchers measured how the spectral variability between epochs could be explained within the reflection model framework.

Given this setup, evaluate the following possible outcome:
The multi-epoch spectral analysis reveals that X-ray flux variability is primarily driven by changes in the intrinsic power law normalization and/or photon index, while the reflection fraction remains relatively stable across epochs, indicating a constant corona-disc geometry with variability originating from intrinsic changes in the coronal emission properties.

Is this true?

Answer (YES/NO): YES